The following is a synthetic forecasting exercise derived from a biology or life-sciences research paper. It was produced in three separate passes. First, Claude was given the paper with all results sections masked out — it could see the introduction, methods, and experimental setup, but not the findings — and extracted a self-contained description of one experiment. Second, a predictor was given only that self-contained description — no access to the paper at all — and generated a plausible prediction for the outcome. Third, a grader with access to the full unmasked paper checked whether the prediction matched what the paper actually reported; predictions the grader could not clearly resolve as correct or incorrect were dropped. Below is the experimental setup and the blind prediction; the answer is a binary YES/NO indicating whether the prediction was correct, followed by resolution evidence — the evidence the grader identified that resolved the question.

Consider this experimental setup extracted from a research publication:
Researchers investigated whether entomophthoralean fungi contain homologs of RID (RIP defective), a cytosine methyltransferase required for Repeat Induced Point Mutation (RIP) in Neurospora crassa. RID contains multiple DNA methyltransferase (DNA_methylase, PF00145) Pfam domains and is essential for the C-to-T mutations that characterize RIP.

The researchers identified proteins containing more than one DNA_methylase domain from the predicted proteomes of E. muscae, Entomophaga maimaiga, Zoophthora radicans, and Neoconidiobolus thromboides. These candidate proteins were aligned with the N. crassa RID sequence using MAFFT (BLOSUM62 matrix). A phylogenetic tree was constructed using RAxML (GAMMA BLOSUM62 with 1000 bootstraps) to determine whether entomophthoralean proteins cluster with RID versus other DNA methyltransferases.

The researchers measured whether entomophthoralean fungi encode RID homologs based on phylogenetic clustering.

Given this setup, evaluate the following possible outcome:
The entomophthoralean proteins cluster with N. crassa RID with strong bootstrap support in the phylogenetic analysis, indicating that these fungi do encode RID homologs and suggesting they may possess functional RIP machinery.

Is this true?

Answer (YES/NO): NO